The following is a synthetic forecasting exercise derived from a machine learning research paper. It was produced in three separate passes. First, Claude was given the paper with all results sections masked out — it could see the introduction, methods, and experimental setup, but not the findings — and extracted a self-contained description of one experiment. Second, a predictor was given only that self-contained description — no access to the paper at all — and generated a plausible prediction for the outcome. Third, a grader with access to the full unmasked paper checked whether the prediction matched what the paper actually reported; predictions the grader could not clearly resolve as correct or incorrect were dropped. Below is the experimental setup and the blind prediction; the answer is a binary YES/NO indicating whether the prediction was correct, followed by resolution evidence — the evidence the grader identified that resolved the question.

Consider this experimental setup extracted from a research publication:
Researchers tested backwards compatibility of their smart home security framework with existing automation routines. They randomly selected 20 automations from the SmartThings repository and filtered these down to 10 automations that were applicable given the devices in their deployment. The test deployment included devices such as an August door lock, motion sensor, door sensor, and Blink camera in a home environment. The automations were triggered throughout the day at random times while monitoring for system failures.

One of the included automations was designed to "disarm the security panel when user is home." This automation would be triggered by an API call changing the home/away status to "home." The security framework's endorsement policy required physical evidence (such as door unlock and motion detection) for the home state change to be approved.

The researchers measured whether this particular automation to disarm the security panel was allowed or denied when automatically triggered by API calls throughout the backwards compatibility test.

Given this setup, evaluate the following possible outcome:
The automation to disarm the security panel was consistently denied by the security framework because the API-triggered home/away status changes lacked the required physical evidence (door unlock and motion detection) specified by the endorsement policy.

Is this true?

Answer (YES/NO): YES